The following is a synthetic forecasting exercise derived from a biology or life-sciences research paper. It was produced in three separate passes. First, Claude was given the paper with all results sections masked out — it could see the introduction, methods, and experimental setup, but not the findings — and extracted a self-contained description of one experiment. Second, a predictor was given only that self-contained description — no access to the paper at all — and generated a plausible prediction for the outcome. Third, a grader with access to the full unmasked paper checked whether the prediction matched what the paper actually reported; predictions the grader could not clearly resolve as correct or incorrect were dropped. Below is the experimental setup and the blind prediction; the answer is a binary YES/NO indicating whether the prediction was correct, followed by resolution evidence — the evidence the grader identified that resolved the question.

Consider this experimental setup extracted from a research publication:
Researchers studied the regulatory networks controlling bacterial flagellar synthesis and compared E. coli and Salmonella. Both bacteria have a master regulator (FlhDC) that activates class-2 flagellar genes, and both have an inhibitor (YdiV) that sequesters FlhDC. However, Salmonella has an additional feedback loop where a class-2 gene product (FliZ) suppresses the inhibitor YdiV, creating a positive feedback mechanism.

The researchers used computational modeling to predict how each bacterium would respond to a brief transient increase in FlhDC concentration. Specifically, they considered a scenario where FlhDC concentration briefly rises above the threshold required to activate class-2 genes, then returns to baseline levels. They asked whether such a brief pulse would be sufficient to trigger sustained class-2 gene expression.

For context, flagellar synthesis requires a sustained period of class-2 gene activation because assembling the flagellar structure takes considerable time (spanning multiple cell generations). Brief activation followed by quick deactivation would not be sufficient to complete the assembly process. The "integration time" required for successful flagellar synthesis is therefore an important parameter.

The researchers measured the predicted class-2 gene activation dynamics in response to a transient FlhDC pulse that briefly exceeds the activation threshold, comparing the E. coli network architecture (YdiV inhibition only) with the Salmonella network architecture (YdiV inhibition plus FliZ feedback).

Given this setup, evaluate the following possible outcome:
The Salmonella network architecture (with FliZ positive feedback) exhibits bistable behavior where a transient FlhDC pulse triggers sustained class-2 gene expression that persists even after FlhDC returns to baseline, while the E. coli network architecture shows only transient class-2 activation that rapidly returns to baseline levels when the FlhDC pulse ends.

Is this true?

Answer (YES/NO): YES